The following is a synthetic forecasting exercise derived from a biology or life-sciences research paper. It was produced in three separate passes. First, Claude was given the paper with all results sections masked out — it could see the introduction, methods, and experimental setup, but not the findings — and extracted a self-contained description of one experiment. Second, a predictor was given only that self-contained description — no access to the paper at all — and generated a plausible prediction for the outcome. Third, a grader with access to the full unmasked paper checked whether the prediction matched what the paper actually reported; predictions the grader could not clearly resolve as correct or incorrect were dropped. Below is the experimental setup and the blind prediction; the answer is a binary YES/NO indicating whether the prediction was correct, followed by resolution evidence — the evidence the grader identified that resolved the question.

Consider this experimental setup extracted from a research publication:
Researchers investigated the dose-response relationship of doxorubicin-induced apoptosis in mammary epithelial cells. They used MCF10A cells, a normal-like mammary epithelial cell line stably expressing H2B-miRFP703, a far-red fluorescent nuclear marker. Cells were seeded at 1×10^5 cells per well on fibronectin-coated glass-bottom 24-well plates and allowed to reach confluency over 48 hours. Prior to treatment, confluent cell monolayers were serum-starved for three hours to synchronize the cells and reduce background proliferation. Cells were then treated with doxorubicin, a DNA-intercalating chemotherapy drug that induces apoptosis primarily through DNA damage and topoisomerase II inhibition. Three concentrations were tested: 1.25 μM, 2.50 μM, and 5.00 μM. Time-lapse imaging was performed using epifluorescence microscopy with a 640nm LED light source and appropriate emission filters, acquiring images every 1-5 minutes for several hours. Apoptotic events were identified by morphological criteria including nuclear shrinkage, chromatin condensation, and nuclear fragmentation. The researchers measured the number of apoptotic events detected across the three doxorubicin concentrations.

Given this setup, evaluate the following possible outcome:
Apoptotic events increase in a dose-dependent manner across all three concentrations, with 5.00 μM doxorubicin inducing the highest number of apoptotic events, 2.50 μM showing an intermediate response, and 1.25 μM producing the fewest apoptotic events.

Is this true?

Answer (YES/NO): YES